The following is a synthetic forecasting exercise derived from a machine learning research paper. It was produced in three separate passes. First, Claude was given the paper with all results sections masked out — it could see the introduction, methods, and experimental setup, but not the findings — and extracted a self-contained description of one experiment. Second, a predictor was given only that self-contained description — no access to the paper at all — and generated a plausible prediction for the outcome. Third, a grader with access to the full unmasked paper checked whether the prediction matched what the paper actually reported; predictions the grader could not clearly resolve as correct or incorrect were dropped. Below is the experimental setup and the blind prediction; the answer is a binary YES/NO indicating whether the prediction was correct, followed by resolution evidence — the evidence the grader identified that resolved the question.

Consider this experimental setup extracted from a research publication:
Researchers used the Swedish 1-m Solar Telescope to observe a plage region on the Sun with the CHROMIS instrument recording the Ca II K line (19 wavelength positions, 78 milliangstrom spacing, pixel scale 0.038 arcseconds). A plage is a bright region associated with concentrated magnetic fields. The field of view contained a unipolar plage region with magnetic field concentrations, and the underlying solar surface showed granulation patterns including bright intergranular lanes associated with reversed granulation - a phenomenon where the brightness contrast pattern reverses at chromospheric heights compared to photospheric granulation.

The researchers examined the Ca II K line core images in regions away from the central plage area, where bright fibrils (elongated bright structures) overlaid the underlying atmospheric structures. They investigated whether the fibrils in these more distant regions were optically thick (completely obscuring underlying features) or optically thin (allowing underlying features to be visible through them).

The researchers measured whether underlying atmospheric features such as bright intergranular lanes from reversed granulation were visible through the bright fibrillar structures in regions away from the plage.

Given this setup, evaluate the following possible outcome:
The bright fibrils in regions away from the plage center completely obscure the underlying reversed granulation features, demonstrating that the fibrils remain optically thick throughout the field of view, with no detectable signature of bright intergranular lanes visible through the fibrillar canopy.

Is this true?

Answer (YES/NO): NO